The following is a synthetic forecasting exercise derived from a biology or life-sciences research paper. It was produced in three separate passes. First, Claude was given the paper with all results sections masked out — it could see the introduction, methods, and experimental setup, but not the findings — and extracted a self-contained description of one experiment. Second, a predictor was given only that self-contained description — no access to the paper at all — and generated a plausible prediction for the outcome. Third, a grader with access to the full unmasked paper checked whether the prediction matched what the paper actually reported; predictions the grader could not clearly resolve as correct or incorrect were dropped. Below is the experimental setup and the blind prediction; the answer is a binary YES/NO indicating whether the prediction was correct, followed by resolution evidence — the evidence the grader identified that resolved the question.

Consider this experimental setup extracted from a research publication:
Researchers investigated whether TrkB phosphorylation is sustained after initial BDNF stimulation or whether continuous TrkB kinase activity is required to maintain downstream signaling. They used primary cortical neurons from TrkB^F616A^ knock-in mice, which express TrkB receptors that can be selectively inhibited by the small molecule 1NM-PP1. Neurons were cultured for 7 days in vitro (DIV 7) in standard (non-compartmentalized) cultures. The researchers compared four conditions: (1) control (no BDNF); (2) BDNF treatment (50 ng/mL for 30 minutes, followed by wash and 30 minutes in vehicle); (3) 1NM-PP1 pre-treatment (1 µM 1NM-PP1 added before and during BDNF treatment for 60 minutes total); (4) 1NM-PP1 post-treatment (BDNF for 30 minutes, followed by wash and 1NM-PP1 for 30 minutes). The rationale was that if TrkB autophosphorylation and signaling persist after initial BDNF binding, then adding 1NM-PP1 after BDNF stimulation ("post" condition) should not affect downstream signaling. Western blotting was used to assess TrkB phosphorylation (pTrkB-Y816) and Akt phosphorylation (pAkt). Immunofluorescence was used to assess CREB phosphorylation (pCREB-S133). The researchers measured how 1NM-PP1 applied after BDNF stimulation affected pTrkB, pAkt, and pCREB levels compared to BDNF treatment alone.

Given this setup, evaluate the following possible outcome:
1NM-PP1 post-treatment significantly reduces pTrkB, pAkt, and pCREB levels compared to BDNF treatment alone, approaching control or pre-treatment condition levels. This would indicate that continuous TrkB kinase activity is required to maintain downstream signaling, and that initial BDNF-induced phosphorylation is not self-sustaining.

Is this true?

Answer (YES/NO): YES